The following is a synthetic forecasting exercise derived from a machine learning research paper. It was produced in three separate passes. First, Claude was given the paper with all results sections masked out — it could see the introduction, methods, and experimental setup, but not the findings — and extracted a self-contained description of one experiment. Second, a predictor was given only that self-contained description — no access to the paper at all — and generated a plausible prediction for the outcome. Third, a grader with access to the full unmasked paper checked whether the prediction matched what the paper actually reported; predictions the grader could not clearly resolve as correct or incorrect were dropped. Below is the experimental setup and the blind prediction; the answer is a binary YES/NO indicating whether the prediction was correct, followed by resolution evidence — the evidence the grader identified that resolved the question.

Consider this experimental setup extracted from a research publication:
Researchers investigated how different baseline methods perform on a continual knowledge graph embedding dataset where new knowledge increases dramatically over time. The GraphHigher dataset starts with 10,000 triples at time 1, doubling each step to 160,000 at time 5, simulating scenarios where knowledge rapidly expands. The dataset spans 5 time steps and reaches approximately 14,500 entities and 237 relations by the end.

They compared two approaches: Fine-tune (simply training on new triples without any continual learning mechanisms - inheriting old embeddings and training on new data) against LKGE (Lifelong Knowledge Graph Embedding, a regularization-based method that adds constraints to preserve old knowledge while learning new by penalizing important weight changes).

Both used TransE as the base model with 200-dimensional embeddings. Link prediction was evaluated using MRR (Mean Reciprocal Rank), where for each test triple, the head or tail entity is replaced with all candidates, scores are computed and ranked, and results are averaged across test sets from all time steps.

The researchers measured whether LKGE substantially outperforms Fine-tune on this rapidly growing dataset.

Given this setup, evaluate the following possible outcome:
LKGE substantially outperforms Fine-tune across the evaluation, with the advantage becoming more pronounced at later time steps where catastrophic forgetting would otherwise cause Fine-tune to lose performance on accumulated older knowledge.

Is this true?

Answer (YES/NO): NO